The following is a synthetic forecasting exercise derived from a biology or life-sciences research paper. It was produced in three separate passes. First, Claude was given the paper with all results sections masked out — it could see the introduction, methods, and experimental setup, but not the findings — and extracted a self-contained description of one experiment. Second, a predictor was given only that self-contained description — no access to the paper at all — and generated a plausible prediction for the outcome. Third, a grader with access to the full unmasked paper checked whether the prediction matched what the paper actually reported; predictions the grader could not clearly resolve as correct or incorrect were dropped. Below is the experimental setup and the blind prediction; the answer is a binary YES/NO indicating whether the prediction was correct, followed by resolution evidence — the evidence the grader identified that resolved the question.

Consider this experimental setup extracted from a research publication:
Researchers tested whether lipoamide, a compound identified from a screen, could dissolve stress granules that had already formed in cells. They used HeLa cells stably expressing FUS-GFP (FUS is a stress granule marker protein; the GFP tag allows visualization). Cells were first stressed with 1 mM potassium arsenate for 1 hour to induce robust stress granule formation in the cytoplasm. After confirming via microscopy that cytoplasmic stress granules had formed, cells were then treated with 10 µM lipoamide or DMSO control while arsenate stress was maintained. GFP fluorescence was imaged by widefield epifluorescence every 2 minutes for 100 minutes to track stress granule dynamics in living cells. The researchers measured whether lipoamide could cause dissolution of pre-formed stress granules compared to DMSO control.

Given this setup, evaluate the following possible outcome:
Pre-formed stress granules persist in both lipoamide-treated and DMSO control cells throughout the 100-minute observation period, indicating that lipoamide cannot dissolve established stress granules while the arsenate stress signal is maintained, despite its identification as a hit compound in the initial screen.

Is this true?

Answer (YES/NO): NO